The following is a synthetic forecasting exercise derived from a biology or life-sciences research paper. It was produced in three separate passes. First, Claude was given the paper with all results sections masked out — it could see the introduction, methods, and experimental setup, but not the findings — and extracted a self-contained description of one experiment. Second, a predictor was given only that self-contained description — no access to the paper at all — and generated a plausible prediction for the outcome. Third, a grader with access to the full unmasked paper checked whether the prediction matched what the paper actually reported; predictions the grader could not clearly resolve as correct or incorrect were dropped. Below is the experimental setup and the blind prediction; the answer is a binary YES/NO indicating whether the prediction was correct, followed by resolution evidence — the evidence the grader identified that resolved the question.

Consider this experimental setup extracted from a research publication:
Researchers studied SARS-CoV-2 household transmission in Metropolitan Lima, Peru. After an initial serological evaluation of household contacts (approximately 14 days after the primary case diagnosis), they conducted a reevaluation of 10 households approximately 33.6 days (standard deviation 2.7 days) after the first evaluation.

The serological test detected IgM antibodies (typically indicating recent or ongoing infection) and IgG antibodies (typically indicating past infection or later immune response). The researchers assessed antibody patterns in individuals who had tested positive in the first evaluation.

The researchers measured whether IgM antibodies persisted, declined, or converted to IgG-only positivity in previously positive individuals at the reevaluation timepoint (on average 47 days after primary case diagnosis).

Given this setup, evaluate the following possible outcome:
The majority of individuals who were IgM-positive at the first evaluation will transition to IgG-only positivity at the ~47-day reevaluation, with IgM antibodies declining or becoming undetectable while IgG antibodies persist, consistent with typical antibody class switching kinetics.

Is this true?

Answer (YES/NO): NO